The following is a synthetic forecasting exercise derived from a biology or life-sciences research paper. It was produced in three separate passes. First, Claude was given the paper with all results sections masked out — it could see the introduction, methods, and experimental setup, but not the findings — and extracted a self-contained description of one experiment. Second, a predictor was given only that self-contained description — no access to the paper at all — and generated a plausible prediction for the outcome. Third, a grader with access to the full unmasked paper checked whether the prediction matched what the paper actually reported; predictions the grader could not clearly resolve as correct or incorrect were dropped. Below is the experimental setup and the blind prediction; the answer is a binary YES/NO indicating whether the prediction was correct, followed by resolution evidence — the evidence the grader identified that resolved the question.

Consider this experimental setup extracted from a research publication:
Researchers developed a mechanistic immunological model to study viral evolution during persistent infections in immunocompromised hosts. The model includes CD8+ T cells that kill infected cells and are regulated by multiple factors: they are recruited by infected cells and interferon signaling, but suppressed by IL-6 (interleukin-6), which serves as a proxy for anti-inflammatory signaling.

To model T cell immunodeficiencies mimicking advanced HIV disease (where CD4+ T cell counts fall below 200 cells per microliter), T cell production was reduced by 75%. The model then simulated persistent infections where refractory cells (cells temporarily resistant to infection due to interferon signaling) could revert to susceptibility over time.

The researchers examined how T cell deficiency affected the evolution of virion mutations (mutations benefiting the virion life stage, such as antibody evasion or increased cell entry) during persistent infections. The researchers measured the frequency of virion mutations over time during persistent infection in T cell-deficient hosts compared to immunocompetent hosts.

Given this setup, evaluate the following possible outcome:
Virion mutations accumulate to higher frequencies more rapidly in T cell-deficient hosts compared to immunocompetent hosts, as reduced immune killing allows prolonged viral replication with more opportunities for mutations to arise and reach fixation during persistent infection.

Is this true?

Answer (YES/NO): NO